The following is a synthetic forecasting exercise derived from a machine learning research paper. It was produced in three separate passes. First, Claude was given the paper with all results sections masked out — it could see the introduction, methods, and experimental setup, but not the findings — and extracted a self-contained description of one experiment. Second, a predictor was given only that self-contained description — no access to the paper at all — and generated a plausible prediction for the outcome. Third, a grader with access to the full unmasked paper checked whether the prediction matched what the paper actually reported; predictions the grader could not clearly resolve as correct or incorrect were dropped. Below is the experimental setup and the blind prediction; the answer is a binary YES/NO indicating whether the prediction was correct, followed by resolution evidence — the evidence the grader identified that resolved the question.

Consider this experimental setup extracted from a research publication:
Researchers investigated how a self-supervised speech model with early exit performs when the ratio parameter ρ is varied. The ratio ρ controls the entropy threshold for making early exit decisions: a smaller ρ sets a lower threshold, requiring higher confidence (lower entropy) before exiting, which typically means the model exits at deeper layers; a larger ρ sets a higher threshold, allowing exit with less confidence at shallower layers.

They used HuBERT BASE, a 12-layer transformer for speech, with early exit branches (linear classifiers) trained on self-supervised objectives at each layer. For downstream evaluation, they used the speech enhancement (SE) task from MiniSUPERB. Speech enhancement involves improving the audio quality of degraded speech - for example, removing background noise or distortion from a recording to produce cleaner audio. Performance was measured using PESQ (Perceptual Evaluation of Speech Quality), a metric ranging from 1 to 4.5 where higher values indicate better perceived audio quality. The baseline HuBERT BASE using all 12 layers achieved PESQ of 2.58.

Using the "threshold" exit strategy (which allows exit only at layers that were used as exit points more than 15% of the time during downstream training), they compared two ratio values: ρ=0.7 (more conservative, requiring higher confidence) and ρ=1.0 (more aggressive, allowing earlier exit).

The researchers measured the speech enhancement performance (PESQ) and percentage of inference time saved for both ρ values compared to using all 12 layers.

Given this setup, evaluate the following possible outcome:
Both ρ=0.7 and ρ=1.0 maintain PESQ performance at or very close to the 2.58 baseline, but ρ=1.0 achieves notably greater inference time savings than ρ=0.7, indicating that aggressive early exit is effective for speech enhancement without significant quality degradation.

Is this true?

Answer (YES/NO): NO